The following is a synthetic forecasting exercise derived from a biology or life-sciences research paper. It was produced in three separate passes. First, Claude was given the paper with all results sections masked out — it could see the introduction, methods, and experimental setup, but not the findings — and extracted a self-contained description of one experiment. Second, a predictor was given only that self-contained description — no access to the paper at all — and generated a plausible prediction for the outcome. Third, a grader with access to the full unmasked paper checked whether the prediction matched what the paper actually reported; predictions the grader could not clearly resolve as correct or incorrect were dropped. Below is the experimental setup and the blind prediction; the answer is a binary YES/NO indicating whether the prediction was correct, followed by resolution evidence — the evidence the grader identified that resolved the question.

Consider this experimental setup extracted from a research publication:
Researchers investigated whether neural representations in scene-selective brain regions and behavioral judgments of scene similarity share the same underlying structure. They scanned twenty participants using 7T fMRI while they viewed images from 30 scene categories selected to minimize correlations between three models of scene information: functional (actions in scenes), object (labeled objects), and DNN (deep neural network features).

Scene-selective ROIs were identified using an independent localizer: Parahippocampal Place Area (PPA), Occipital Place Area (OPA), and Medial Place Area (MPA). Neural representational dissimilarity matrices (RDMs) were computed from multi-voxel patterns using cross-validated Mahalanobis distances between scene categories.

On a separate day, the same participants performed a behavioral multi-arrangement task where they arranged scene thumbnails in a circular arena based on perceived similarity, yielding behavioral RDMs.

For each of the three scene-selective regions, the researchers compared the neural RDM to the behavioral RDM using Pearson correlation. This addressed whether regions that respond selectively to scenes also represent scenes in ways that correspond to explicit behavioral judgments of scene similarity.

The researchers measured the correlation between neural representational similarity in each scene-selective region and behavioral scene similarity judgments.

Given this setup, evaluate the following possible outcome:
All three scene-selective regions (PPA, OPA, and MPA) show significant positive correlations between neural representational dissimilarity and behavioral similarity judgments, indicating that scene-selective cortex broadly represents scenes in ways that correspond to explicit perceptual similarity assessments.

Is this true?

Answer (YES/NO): NO